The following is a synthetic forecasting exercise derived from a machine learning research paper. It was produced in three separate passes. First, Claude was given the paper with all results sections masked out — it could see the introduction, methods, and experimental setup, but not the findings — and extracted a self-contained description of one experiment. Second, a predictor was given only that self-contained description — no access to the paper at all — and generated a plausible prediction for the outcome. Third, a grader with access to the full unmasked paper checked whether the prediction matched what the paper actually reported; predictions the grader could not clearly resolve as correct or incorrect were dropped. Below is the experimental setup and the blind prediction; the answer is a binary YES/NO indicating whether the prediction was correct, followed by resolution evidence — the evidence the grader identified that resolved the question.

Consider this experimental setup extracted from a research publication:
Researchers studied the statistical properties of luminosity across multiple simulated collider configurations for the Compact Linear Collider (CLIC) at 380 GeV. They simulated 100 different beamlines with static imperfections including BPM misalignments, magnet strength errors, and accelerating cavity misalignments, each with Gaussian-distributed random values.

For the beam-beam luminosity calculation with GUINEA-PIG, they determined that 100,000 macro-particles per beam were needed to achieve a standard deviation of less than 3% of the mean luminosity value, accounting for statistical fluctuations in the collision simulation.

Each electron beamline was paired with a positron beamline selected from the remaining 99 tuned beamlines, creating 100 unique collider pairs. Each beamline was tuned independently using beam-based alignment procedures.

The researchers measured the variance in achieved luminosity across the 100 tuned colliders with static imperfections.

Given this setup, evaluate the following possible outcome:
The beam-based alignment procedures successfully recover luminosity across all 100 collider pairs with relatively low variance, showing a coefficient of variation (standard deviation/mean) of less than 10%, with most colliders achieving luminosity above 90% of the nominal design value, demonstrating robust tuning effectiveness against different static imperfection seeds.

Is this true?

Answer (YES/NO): NO